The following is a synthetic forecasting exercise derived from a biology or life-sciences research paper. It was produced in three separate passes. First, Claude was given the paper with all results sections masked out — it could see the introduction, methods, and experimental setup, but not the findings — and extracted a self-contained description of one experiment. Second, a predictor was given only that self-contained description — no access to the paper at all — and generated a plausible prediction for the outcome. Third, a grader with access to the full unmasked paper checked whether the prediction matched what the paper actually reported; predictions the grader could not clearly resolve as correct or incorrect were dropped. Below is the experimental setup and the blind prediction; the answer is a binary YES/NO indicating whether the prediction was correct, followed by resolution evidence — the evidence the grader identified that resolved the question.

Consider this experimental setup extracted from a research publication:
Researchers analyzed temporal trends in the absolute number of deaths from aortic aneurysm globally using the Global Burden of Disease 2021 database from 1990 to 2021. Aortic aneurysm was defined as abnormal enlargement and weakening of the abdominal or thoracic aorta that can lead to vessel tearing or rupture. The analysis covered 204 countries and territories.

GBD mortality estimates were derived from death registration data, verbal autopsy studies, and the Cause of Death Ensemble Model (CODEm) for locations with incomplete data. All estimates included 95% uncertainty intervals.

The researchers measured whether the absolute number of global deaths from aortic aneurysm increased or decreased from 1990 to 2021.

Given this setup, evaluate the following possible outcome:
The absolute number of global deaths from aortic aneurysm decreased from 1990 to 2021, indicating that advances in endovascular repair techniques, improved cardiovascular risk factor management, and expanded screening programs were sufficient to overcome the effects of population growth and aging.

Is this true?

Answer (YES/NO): NO